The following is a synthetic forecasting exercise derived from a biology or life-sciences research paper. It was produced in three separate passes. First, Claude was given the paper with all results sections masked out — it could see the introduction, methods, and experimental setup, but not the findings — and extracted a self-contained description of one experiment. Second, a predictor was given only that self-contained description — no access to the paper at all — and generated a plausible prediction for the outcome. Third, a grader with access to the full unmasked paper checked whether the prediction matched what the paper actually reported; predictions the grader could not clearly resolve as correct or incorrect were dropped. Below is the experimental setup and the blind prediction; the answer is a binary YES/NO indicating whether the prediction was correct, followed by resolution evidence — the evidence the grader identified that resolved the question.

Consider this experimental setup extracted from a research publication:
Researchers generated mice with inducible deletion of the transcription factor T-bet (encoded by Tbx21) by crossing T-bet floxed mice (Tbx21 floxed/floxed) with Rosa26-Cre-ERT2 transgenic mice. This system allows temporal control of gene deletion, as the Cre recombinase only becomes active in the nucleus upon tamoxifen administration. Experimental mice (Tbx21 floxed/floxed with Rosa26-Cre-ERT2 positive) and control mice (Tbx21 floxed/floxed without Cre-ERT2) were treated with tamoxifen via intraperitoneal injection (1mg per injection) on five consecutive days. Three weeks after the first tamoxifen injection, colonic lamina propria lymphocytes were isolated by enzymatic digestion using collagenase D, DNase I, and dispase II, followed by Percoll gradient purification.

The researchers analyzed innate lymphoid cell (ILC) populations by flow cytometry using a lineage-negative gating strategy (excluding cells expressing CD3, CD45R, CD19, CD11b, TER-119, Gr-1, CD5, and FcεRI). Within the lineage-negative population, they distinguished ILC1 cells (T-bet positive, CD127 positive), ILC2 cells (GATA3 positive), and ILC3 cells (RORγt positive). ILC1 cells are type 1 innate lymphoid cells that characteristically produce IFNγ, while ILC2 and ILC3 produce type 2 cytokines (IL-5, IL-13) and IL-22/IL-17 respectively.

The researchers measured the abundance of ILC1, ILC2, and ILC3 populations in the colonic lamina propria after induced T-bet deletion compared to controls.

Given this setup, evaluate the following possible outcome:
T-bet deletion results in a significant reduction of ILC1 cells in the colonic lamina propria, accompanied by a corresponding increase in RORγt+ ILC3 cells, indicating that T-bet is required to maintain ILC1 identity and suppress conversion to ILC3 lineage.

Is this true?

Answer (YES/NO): NO